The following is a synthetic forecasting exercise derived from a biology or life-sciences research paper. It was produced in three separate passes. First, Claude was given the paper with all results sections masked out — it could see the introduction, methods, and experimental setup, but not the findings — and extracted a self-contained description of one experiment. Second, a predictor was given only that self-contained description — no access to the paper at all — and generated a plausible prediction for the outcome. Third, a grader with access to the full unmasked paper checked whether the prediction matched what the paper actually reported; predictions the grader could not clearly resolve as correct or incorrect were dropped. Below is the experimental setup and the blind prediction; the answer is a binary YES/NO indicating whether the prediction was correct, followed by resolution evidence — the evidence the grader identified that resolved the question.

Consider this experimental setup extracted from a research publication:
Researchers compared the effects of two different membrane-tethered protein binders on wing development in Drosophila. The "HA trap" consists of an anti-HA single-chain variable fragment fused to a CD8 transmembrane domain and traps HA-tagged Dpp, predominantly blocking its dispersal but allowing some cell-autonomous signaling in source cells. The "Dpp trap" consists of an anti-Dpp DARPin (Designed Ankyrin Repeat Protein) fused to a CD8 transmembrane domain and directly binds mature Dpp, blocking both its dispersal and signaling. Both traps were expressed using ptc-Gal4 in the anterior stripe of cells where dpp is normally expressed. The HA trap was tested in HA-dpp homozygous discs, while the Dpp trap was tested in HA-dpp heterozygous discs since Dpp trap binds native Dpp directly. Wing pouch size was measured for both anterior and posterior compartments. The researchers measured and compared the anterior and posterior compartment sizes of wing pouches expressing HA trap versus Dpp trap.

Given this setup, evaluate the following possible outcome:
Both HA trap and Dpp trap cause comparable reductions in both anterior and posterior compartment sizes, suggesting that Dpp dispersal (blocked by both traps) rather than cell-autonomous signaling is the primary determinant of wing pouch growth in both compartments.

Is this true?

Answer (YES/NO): NO